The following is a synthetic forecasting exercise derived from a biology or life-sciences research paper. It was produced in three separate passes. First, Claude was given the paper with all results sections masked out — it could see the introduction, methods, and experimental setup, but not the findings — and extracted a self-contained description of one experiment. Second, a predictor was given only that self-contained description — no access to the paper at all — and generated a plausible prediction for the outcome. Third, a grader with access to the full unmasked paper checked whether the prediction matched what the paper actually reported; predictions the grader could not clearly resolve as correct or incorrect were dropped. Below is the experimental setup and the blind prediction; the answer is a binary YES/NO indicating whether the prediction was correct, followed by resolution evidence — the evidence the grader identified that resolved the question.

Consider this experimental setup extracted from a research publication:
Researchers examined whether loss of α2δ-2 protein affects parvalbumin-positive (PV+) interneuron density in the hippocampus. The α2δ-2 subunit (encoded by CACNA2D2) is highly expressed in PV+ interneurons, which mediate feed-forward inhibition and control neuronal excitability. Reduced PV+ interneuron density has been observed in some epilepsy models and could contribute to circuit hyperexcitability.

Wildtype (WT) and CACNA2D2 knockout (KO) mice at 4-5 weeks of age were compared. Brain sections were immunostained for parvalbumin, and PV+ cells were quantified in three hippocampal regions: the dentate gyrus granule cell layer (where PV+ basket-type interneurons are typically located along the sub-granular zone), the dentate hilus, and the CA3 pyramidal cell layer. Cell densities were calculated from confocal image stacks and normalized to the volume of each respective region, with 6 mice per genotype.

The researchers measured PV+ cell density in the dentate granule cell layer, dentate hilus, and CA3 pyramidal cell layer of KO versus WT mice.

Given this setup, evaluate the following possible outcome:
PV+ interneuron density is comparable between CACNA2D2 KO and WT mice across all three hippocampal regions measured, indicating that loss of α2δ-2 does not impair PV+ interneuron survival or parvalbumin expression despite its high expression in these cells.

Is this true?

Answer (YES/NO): YES